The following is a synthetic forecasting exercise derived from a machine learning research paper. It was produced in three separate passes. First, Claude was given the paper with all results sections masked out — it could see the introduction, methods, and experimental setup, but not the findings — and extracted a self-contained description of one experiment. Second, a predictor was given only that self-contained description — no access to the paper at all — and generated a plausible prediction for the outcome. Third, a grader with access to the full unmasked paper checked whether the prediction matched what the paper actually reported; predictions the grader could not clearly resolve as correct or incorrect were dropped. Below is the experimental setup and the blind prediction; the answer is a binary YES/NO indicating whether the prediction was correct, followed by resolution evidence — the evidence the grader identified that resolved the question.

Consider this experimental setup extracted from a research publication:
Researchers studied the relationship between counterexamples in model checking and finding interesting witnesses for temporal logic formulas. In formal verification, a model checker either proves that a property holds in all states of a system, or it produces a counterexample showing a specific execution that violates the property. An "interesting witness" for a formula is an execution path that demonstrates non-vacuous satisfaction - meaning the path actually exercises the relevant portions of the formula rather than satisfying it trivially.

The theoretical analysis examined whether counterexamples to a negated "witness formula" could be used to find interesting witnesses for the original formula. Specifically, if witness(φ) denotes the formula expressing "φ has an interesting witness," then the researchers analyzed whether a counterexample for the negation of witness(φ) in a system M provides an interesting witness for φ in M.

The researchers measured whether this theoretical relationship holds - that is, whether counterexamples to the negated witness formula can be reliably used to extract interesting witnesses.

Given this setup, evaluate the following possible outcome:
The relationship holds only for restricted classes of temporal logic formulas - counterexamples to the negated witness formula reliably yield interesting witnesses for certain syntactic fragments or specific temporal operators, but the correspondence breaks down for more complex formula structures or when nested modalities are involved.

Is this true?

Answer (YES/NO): NO